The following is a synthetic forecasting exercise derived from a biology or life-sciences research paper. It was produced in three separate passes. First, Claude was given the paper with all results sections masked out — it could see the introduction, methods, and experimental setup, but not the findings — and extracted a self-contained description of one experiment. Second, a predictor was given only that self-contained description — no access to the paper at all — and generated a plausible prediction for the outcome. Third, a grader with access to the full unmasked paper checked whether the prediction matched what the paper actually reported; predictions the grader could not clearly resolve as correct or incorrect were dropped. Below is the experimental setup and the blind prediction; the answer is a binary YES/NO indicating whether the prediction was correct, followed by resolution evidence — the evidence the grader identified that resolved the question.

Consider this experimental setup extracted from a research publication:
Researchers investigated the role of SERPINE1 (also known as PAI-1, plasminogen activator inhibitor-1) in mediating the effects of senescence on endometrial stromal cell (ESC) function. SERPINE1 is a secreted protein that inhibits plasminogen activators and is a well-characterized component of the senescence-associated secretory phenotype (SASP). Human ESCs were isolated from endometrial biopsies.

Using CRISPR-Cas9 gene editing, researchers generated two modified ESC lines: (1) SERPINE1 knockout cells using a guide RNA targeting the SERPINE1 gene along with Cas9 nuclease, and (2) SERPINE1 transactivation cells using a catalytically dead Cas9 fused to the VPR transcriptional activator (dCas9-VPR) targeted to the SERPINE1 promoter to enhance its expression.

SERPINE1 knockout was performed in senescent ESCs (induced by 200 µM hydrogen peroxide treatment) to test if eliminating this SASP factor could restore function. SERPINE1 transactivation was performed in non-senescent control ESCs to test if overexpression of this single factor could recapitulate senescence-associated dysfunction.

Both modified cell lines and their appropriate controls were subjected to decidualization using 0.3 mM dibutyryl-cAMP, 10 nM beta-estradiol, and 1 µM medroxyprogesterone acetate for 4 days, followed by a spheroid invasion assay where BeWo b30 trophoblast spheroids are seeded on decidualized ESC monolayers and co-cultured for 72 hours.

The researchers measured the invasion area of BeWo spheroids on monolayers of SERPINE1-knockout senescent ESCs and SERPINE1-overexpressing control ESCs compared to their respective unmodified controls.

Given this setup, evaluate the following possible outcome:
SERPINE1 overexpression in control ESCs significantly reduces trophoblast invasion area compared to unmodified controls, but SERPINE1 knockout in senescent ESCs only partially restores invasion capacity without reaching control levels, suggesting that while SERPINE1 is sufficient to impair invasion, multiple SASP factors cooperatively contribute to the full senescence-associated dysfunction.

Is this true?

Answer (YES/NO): NO